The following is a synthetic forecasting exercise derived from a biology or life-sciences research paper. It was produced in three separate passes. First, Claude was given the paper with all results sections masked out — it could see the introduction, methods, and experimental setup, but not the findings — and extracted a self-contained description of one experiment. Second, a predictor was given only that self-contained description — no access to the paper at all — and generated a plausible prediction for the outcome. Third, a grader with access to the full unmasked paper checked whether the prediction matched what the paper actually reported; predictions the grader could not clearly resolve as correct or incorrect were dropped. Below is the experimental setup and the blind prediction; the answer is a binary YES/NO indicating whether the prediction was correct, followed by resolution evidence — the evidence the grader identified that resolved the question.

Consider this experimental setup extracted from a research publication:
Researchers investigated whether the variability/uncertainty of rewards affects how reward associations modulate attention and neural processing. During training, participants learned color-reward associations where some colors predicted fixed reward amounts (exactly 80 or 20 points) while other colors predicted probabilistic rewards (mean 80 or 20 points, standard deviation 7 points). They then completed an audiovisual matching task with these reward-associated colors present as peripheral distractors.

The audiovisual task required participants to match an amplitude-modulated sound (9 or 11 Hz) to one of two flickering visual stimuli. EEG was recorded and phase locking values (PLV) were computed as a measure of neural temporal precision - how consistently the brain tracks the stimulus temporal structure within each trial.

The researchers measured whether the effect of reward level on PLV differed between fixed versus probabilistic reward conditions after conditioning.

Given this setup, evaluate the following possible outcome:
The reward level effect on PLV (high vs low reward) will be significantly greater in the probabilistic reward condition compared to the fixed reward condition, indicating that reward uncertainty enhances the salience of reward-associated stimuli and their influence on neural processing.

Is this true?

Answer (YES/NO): NO